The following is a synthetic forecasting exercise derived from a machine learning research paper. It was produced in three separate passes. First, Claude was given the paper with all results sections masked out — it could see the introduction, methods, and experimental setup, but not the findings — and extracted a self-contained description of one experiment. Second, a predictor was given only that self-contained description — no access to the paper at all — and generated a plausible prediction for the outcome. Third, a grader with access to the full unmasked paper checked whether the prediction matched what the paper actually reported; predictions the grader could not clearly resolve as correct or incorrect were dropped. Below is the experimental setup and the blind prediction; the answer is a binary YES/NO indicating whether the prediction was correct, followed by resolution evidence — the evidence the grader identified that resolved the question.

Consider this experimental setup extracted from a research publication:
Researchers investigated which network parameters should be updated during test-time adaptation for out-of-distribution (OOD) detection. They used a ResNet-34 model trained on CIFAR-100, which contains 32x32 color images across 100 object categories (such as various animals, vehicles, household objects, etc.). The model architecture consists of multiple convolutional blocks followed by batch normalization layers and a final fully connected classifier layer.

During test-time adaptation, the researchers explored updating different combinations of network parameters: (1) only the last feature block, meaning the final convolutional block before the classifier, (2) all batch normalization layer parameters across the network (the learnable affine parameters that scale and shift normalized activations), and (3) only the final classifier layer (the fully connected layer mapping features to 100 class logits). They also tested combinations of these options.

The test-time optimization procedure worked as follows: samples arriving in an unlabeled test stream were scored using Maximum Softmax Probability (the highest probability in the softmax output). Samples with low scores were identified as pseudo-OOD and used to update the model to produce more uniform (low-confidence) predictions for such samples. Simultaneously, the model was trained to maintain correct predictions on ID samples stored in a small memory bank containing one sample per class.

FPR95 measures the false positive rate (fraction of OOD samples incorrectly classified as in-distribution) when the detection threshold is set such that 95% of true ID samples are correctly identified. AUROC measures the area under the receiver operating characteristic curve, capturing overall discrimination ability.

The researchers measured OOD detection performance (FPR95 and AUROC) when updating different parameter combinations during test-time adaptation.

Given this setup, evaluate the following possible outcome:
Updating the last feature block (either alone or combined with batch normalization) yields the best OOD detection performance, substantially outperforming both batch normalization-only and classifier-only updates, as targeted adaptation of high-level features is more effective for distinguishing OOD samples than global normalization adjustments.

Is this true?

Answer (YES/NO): YES